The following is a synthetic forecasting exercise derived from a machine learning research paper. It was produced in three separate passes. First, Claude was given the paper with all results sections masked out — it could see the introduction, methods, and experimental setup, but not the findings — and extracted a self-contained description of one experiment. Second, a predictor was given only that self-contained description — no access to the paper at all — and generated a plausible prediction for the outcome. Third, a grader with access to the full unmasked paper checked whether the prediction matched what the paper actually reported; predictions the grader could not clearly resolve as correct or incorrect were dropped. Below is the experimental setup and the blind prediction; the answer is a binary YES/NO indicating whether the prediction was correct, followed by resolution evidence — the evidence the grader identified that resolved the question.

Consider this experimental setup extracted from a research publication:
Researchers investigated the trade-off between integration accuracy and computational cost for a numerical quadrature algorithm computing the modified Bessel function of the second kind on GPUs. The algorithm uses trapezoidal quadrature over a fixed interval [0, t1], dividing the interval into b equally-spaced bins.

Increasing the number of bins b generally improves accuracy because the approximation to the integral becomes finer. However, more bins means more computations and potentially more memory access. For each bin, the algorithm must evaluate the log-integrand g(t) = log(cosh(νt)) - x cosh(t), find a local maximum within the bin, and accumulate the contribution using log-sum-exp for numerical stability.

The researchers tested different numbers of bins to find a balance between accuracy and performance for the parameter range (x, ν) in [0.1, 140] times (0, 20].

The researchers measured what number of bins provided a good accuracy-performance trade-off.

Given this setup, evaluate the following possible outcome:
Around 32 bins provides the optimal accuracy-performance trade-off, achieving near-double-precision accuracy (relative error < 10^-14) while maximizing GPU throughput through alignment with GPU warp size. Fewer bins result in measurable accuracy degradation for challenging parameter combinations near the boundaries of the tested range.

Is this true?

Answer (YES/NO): NO